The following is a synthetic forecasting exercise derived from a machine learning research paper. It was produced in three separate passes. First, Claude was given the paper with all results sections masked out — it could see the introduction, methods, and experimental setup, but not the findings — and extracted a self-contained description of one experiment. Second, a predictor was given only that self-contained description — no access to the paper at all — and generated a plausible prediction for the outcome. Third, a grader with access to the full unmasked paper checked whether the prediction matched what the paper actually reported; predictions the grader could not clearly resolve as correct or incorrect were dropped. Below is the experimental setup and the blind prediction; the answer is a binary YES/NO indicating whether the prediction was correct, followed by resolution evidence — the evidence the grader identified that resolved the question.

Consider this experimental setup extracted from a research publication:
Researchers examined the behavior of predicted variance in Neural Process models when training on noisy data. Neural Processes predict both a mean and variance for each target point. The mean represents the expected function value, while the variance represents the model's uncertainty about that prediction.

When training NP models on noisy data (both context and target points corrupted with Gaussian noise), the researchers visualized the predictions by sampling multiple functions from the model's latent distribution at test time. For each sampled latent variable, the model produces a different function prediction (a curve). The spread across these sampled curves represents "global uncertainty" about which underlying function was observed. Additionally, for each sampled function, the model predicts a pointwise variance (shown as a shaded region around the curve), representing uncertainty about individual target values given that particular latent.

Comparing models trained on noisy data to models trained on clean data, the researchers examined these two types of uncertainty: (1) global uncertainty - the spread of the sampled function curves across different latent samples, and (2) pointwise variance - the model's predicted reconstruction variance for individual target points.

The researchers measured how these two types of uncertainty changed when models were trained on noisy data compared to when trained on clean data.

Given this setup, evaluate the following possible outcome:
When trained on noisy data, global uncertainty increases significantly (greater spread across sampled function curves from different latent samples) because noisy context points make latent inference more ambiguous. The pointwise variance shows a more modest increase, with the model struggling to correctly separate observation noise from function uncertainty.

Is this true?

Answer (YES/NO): NO